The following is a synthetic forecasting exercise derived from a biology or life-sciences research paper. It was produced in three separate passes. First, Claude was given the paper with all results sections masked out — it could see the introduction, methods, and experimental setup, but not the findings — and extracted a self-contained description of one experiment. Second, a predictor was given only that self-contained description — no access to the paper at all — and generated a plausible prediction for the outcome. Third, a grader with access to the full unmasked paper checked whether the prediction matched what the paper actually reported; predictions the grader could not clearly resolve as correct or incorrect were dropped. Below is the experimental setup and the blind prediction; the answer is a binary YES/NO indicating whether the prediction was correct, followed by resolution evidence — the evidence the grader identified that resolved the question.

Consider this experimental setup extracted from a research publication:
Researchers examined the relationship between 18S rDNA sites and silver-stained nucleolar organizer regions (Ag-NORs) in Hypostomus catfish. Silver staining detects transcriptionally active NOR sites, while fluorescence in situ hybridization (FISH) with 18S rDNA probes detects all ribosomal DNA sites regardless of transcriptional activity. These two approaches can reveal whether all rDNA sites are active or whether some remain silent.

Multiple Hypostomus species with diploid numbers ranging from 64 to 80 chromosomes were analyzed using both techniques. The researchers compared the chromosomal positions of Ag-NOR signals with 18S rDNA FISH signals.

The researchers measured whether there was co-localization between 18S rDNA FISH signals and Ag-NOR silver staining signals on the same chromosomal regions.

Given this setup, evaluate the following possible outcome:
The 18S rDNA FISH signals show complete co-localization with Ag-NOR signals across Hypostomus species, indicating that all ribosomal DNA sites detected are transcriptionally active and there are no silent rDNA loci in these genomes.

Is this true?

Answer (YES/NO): NO